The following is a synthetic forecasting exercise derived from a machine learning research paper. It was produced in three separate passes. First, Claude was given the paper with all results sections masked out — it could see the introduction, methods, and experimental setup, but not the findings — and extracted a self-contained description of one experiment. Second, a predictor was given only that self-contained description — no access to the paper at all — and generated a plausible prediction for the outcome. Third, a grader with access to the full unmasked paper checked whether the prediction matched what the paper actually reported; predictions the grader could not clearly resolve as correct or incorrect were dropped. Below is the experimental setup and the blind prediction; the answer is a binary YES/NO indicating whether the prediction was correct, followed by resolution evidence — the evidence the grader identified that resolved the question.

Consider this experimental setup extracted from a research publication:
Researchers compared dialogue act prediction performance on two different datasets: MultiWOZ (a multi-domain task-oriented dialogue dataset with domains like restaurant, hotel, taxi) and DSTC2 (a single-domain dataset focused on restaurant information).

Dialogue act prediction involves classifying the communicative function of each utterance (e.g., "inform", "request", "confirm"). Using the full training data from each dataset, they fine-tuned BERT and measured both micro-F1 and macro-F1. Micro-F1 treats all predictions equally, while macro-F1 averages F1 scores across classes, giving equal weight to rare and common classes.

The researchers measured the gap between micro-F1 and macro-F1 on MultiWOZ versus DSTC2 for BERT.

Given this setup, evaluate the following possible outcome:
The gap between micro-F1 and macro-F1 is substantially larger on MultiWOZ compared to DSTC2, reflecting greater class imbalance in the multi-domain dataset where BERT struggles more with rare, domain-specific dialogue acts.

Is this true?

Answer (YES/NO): NO